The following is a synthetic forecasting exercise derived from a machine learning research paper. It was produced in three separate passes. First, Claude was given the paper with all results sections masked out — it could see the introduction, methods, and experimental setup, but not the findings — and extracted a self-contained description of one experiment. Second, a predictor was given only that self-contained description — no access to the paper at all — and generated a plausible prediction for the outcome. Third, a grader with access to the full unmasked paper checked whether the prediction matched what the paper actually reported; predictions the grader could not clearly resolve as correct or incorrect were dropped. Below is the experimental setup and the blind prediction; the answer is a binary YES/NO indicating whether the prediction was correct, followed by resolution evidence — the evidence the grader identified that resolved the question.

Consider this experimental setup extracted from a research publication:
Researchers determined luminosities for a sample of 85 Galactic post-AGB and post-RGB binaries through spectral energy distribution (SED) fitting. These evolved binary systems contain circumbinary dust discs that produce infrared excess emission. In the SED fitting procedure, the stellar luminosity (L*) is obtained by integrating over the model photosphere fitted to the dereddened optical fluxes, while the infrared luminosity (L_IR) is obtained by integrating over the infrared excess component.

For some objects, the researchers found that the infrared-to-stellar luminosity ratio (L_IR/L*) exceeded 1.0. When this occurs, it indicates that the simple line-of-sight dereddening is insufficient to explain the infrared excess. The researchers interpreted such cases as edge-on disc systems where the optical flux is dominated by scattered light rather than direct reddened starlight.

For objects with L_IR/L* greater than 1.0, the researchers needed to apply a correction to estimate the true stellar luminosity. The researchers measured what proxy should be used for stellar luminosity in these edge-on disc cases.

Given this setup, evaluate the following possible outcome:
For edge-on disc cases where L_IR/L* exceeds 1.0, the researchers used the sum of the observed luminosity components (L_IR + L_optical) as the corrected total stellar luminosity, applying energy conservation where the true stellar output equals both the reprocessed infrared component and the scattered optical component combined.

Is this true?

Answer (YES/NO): NO